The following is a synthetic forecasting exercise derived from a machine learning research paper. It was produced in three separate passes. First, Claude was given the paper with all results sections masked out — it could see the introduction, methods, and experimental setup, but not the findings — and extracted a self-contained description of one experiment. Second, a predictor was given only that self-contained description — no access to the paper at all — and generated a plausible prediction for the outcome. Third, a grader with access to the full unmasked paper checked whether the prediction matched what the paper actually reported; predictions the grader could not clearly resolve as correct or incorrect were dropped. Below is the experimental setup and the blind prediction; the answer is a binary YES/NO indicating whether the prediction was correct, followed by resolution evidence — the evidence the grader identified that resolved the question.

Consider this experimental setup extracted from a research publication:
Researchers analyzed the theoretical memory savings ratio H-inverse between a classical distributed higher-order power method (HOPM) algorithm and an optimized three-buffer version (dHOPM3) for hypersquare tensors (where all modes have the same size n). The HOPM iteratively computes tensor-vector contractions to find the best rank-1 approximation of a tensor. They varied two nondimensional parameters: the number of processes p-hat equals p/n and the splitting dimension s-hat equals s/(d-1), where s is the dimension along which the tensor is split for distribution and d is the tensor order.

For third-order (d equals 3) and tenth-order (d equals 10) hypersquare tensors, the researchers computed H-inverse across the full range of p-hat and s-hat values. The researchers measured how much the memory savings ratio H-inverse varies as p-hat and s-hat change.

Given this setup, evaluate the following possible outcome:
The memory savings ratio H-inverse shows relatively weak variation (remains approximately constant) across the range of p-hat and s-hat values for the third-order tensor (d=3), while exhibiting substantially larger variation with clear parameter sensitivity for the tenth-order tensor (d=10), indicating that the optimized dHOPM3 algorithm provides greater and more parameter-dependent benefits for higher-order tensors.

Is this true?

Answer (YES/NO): NO